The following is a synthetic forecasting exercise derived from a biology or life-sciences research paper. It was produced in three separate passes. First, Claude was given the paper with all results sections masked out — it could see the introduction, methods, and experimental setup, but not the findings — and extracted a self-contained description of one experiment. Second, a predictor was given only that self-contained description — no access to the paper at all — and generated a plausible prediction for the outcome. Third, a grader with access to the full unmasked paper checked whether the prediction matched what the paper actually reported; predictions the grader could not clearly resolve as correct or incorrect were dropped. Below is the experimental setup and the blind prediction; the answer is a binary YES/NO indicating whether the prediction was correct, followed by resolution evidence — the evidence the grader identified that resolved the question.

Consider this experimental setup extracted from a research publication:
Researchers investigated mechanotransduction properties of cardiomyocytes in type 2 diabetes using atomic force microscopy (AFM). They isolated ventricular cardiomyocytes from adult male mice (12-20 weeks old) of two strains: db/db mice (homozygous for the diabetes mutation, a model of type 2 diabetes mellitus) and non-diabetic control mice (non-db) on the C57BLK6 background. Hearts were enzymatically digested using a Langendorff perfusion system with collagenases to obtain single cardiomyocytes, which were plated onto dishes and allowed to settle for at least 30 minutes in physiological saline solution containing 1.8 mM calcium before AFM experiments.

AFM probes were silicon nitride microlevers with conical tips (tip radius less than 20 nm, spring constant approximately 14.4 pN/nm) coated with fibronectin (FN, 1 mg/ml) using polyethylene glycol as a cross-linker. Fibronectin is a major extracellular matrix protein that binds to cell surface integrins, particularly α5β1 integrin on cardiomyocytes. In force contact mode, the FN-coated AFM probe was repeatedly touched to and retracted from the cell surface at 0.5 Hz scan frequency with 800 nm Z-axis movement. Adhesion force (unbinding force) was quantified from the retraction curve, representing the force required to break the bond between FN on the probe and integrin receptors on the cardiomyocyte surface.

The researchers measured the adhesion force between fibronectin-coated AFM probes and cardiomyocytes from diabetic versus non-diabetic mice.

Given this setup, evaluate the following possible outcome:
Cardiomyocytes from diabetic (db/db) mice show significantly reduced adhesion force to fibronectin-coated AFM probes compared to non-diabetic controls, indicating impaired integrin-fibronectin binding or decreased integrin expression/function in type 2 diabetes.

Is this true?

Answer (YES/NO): NO